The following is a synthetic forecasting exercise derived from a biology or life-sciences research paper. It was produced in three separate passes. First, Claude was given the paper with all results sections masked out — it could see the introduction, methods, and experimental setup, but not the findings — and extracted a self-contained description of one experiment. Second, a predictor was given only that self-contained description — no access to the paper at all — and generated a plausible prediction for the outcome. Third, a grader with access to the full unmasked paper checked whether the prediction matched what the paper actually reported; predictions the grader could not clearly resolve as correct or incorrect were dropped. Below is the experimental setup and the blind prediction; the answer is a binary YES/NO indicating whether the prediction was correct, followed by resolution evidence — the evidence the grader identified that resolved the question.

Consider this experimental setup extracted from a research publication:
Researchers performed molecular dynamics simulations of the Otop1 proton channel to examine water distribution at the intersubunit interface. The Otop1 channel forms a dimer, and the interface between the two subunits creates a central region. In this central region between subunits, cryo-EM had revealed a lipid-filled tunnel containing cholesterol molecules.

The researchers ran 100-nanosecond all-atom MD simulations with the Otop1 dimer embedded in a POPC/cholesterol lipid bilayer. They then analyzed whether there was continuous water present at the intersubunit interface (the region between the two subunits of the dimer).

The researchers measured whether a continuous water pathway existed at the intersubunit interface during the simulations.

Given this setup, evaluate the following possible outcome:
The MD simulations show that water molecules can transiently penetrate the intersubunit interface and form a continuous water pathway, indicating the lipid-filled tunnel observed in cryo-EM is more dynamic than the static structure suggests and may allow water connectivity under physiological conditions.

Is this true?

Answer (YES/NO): NO